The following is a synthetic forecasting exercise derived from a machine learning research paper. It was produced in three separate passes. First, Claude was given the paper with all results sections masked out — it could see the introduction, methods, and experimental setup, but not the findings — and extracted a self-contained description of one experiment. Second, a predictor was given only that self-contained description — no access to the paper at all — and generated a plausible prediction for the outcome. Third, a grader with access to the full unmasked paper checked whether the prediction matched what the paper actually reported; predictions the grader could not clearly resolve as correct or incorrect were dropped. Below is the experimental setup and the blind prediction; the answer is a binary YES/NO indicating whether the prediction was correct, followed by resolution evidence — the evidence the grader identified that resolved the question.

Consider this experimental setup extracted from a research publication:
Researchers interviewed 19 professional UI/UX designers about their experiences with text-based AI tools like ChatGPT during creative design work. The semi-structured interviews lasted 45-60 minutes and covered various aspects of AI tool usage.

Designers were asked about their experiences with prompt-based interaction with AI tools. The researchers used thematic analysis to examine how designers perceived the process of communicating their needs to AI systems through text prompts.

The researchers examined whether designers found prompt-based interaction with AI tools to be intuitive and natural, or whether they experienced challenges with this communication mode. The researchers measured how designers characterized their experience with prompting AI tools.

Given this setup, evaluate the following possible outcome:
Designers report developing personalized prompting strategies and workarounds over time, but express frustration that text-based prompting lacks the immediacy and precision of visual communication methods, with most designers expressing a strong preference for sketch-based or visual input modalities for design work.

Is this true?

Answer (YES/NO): NO